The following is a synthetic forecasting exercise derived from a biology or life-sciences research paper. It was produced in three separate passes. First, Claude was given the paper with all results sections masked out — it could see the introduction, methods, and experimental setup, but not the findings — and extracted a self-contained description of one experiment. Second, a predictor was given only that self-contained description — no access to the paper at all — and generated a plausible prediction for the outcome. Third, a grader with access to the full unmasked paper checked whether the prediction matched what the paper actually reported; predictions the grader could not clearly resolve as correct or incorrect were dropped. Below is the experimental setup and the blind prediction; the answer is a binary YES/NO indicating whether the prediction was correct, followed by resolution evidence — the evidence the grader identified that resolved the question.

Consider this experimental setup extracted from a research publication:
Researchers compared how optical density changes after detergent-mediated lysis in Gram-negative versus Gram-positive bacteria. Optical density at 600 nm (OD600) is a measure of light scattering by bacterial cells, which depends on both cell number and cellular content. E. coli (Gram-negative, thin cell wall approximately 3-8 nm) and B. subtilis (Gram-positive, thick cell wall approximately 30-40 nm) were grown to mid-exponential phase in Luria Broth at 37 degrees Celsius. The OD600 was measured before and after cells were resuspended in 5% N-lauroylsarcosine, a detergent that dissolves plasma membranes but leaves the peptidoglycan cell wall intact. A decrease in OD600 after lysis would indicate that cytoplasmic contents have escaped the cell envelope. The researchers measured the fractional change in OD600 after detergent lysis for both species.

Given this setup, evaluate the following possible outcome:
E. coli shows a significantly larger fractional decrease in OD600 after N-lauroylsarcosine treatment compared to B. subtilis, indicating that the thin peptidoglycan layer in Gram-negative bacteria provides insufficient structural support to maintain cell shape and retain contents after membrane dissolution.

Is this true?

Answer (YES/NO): YES